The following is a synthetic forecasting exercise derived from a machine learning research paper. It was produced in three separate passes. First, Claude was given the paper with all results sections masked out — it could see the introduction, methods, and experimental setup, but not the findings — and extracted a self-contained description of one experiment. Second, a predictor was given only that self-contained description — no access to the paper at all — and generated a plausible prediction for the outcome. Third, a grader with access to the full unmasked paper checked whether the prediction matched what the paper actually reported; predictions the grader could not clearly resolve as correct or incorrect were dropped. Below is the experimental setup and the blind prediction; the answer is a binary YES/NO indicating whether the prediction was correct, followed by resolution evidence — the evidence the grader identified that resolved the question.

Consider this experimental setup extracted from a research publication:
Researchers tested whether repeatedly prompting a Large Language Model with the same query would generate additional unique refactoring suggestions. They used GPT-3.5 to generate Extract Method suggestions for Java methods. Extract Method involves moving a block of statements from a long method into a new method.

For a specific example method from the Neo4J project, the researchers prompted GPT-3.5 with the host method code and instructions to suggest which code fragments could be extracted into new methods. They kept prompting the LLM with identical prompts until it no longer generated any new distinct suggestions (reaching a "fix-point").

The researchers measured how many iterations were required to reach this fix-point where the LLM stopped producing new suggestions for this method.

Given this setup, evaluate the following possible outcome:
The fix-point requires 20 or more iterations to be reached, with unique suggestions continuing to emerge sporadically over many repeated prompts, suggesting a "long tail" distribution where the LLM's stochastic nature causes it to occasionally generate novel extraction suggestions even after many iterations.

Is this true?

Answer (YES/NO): NO